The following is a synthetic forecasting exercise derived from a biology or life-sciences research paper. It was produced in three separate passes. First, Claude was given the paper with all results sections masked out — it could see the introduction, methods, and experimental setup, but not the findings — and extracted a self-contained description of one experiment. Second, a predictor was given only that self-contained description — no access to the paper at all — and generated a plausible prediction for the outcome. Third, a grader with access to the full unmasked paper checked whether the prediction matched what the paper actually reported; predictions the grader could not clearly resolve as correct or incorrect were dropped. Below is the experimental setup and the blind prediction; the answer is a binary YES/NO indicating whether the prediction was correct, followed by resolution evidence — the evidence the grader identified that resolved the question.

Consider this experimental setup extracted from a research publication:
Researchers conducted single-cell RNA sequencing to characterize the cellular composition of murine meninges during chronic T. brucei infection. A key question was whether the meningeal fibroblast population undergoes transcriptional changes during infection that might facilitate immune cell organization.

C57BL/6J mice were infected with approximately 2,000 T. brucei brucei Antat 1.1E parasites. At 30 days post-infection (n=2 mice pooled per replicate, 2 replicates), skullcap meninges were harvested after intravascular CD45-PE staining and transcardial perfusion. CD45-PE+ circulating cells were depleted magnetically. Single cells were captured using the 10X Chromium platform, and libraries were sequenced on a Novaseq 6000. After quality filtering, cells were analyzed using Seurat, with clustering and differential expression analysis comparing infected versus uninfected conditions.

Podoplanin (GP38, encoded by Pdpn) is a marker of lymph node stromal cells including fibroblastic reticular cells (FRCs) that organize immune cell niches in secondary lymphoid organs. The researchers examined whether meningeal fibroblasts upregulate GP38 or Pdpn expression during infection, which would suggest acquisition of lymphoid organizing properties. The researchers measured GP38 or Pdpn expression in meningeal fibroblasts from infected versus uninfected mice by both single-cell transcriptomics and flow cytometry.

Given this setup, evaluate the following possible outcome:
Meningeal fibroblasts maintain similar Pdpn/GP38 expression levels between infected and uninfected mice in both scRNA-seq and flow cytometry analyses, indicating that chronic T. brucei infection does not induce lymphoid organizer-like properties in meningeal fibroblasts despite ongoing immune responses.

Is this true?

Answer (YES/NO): NO